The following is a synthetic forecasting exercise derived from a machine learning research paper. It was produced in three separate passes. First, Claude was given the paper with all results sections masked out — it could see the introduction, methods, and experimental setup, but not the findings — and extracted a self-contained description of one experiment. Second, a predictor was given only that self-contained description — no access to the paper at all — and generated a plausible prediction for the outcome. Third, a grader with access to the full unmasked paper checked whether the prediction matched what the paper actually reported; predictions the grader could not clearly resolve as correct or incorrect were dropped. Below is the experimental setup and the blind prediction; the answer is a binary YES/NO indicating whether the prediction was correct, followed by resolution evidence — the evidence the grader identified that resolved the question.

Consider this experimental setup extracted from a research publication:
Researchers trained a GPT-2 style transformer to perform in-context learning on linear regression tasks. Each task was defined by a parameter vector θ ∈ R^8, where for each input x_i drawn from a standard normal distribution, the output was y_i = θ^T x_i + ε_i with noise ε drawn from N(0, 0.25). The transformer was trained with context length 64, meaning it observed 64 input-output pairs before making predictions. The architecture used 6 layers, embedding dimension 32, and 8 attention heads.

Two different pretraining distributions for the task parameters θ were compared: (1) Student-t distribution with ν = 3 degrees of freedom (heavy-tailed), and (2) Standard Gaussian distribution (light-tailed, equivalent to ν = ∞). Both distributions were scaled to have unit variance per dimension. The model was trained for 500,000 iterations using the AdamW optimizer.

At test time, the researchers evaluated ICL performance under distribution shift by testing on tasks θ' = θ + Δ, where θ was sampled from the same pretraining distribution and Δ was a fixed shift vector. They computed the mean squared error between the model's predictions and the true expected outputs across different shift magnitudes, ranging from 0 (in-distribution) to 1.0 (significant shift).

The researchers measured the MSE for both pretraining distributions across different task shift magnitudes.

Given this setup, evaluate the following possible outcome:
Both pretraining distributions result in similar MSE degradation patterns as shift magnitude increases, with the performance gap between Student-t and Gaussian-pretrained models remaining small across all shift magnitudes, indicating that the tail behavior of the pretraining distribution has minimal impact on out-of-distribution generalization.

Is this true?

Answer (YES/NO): NO